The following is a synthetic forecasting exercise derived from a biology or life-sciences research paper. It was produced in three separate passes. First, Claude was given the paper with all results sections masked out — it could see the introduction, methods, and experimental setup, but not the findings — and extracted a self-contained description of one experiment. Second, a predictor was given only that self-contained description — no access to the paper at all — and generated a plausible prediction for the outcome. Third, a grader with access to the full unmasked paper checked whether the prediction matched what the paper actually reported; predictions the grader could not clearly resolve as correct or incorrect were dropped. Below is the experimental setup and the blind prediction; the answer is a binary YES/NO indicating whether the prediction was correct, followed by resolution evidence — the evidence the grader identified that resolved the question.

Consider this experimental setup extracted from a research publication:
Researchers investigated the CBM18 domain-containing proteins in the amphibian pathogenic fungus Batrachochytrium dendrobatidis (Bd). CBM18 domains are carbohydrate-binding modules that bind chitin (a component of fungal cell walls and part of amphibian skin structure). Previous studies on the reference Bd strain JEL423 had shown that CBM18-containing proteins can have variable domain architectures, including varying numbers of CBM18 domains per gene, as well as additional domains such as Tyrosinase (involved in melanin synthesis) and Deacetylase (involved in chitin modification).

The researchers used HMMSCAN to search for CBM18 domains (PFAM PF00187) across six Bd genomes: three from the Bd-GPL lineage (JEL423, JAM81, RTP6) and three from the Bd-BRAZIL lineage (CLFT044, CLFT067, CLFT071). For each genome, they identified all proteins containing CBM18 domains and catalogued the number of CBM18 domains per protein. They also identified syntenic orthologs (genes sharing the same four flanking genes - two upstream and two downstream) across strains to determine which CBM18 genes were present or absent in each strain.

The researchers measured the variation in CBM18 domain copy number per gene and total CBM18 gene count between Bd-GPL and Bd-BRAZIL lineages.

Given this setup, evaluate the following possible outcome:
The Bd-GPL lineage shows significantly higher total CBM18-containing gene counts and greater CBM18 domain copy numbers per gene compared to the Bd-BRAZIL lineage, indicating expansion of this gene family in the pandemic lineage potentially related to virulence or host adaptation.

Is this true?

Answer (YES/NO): NO